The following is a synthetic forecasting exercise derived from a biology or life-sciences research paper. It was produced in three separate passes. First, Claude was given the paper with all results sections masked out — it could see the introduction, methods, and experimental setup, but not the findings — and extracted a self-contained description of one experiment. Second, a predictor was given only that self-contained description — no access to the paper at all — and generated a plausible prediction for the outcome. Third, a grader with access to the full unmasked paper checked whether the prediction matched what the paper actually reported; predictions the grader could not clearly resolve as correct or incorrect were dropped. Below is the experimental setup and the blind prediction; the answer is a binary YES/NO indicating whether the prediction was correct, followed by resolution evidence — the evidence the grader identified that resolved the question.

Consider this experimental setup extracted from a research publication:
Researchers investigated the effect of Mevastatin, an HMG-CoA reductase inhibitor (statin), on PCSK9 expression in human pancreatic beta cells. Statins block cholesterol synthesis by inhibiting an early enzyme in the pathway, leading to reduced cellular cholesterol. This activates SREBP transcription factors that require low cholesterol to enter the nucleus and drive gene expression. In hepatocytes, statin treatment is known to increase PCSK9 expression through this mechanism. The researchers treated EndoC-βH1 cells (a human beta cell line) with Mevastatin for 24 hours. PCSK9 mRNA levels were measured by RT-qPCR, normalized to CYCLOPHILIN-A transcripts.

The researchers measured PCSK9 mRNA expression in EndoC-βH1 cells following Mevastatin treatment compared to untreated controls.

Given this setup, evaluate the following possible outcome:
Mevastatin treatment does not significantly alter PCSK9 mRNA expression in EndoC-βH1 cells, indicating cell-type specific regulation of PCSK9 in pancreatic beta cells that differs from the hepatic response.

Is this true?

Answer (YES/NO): NO